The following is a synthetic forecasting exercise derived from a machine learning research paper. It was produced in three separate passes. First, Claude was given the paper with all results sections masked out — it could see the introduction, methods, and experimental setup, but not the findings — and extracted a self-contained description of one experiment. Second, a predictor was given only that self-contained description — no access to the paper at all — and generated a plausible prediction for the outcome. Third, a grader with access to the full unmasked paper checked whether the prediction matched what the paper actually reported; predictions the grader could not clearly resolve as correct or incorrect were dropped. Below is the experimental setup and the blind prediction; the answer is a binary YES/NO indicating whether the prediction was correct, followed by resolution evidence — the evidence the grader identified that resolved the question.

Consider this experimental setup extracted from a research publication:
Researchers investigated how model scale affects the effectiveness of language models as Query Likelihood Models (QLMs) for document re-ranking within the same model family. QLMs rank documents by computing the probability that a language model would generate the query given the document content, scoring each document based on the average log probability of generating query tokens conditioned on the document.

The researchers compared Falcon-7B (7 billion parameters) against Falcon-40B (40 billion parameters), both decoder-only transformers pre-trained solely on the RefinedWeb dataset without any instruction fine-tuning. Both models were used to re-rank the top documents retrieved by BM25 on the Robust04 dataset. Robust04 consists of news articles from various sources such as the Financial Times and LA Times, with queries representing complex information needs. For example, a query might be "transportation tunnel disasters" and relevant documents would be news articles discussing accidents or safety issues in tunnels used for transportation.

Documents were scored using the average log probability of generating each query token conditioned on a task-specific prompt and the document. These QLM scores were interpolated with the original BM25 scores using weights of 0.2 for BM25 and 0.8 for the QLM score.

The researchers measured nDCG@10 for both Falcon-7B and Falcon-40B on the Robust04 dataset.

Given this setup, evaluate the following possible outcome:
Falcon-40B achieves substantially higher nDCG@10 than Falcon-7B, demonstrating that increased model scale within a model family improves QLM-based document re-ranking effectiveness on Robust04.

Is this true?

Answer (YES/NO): NO